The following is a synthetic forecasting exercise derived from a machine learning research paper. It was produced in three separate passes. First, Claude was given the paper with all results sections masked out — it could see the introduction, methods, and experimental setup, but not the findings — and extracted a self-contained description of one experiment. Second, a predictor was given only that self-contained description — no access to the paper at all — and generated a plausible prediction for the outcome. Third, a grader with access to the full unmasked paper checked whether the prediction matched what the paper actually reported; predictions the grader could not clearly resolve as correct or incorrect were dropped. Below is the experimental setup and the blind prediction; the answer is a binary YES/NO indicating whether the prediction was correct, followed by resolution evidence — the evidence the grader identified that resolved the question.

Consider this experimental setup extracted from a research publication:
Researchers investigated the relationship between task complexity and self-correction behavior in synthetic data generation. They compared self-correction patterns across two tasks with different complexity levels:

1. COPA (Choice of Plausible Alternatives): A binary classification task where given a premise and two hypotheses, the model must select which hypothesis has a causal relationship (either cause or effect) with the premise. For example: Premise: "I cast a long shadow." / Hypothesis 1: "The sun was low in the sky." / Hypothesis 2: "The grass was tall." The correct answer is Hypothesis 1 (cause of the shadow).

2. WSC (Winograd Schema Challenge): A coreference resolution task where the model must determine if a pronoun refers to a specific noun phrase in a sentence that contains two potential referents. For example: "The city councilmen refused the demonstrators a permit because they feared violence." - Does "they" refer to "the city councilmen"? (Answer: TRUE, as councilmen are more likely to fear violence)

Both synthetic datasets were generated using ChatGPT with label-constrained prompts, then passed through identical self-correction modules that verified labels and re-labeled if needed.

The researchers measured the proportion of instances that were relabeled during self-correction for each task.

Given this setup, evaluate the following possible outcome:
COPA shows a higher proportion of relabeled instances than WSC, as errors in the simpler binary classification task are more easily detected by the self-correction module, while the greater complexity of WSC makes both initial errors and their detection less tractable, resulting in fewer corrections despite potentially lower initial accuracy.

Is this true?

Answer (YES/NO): NO